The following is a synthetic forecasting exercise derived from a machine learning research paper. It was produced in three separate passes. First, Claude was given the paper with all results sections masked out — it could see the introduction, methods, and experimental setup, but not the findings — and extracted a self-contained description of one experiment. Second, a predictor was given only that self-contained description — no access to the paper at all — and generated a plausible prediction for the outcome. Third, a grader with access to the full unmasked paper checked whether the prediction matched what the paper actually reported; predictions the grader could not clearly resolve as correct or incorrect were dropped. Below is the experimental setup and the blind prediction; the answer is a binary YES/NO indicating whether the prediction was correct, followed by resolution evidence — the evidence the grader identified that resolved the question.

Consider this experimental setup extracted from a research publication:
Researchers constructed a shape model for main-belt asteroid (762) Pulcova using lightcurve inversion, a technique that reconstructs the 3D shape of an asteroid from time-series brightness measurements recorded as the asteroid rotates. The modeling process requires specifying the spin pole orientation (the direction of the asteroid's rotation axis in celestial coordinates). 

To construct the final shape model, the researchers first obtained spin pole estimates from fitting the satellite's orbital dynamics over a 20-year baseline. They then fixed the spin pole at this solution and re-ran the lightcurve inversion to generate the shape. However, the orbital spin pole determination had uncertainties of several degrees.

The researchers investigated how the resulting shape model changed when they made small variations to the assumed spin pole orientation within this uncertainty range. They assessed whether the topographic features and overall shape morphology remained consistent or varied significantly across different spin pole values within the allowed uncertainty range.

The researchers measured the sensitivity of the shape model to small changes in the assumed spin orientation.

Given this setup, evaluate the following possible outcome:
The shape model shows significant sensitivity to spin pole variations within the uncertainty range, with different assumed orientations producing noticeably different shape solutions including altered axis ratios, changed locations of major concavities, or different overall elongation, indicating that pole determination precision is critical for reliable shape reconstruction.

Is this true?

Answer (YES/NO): NO